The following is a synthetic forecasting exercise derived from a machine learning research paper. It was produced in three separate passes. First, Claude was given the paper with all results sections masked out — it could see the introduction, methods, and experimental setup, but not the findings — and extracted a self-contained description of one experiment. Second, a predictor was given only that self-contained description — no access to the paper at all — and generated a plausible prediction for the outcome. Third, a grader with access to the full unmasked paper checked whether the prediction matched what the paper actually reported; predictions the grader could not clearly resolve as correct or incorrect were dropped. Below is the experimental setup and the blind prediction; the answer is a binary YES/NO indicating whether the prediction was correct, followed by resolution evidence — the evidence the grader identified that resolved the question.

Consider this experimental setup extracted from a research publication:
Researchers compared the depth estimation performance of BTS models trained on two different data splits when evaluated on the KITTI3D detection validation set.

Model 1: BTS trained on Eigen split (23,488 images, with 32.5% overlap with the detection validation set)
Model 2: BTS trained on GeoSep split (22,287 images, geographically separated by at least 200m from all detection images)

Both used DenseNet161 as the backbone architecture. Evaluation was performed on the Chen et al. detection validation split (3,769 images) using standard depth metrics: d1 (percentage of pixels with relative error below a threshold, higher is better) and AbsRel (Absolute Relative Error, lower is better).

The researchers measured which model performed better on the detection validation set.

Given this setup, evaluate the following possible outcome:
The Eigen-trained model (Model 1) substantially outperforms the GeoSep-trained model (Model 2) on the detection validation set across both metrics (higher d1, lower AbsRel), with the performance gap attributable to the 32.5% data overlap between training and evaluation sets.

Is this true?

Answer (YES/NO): YES